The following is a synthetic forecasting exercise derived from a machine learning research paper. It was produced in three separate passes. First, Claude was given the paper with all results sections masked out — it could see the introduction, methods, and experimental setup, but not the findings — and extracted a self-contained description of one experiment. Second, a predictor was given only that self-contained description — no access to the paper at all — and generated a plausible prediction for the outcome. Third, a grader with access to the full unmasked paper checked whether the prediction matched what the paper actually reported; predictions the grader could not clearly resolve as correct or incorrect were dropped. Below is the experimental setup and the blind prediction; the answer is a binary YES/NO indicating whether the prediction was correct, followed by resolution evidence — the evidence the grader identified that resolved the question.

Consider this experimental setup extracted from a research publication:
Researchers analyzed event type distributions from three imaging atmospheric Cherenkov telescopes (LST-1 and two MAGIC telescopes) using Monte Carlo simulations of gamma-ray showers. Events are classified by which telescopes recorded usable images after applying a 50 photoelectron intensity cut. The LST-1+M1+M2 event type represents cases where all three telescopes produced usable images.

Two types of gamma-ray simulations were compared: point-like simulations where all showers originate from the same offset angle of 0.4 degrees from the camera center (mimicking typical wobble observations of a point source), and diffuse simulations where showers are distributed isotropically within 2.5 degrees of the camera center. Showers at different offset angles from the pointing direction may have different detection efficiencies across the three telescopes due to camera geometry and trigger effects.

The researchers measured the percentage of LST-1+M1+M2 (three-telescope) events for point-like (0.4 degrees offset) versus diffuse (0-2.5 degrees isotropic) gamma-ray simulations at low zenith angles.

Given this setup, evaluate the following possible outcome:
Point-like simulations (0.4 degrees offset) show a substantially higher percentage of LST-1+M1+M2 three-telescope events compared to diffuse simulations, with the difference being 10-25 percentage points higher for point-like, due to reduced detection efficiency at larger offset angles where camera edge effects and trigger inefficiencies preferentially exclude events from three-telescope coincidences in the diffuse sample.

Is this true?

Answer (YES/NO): NO